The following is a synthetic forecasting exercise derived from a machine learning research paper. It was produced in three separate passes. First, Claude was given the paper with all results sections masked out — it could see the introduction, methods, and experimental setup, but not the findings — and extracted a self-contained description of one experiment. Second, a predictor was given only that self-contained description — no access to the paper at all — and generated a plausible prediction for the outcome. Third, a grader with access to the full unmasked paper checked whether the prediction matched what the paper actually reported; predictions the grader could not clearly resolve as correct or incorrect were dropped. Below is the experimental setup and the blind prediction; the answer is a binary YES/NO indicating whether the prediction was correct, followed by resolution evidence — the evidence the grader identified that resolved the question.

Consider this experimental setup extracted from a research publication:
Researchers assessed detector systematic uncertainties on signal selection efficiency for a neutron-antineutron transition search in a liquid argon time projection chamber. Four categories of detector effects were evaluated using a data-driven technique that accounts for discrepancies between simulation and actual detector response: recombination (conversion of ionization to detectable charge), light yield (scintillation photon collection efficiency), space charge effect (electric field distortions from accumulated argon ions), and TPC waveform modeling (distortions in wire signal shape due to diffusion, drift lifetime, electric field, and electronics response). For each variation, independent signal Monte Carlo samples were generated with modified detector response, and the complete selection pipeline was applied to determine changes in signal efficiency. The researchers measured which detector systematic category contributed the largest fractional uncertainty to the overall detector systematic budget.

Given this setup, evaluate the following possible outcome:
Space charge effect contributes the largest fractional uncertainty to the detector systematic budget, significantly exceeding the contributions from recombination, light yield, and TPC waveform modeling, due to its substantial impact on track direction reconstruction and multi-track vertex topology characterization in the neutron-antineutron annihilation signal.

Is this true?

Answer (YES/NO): NO